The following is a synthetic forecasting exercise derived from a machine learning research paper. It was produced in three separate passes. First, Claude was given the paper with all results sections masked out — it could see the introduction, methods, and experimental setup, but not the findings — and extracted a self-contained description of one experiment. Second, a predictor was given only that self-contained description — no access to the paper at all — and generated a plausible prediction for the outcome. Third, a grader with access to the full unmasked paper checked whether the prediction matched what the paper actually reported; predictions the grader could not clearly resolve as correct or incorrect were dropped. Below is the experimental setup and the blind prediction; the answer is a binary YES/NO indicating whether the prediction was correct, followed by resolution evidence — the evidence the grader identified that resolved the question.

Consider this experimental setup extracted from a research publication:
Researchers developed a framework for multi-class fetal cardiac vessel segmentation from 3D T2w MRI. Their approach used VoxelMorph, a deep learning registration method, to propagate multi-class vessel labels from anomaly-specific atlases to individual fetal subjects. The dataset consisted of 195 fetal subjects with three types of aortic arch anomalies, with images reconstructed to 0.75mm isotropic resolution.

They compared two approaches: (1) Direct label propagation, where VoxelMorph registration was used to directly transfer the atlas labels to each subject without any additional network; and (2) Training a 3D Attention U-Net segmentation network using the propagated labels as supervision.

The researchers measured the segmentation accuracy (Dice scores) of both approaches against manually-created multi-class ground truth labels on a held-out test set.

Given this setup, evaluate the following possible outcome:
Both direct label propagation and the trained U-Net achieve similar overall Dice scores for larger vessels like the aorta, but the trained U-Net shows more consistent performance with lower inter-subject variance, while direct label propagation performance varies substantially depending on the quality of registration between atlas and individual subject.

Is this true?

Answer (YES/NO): NO